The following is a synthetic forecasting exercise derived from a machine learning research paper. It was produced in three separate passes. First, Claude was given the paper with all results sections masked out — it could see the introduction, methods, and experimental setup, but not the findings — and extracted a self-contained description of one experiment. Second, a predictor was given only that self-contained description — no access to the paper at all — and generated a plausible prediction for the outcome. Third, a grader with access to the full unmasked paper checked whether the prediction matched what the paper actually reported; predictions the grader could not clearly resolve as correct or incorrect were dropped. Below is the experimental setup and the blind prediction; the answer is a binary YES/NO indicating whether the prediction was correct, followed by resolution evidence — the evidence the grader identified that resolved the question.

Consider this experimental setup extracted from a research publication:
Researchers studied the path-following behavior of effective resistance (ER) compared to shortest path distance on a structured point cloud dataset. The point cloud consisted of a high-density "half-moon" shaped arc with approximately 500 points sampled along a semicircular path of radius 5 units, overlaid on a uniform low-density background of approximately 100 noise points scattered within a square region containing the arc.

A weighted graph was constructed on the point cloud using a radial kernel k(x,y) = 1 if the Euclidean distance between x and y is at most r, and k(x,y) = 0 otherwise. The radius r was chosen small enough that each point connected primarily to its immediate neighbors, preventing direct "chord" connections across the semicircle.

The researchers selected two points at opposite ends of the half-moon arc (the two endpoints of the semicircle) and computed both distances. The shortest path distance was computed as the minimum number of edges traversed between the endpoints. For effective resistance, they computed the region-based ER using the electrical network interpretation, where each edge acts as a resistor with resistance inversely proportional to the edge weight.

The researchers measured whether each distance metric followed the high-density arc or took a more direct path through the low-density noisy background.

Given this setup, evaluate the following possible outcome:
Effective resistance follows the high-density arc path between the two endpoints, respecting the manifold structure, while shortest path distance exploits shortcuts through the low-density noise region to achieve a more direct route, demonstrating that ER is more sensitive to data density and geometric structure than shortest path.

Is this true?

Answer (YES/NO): YES